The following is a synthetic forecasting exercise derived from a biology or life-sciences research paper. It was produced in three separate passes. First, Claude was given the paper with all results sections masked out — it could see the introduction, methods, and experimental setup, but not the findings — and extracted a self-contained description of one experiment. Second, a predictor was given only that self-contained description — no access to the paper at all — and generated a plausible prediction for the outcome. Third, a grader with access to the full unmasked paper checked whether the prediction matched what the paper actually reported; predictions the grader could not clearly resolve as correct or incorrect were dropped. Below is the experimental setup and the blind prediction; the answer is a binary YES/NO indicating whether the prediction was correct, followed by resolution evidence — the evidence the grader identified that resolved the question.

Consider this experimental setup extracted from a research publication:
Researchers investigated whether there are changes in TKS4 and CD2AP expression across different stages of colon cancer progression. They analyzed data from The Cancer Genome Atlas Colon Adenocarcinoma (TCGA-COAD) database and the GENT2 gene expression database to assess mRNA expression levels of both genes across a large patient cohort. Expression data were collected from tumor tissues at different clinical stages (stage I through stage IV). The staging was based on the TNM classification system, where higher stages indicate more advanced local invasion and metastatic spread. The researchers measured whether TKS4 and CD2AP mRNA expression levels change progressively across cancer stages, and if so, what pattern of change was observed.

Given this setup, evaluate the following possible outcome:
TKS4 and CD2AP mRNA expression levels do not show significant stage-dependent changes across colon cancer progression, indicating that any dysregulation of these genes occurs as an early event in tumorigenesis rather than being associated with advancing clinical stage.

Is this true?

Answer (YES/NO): NO